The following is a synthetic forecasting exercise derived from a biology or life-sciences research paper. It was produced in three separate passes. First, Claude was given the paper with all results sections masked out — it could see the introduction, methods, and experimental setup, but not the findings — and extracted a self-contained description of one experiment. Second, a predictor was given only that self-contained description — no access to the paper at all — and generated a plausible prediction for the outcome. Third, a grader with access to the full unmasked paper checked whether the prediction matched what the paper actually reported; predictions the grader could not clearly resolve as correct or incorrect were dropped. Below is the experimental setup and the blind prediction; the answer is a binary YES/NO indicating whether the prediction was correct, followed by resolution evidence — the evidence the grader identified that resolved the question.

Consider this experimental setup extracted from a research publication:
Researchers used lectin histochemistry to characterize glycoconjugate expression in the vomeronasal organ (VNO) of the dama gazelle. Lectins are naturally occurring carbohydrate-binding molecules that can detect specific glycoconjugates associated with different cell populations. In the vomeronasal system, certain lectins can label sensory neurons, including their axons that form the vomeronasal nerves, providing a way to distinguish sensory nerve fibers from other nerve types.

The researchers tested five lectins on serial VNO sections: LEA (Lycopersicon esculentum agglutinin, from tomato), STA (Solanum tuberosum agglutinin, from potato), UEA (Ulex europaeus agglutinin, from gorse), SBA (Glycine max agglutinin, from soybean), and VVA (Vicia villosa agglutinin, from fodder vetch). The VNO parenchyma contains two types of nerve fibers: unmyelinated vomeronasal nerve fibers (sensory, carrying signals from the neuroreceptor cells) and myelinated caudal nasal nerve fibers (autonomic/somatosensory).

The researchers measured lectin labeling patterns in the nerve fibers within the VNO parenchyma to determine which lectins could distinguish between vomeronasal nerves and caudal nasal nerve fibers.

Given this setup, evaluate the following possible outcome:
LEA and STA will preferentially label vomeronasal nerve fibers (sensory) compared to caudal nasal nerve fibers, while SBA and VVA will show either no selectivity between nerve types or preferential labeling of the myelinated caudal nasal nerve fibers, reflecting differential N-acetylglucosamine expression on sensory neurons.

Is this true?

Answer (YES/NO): NO